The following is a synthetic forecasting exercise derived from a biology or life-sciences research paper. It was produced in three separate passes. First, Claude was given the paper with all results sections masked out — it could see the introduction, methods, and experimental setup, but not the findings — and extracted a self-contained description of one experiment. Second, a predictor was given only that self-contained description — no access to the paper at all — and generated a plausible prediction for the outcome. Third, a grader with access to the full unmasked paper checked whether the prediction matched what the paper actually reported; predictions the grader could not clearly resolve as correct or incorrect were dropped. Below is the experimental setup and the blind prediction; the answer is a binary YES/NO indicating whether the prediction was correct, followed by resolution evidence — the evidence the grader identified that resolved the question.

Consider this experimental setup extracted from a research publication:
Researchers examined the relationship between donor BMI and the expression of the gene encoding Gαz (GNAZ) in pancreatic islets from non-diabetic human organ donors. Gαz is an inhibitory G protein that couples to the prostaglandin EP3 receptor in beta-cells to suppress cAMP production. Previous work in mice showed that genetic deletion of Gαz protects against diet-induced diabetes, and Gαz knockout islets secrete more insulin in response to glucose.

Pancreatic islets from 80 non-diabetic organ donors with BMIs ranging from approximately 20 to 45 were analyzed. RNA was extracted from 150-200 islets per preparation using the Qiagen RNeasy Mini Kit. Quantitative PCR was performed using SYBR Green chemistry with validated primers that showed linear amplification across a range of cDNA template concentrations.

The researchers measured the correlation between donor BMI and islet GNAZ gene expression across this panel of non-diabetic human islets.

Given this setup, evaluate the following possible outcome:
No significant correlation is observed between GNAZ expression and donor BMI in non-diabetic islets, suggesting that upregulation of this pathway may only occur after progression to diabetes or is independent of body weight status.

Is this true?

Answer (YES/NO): YES